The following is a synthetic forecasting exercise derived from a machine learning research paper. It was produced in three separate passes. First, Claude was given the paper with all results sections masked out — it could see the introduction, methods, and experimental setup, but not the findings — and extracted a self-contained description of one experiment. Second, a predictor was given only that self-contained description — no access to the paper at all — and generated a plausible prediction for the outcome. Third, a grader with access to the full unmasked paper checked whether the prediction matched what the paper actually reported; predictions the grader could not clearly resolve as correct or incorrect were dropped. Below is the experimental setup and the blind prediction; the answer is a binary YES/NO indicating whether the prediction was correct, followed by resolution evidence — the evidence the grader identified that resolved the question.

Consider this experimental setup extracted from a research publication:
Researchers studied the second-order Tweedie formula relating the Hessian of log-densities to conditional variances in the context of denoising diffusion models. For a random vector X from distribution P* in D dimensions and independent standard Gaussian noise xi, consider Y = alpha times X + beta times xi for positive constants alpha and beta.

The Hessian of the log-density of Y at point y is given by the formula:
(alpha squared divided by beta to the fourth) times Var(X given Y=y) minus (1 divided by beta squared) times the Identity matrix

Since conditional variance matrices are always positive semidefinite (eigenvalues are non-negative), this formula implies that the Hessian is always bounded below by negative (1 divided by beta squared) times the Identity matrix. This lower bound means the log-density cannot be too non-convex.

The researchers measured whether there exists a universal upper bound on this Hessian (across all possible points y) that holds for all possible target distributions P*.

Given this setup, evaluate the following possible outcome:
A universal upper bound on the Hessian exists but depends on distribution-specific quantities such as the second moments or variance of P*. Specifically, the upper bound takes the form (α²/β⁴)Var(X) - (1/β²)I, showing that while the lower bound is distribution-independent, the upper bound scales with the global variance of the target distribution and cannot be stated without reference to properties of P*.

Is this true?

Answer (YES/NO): NO